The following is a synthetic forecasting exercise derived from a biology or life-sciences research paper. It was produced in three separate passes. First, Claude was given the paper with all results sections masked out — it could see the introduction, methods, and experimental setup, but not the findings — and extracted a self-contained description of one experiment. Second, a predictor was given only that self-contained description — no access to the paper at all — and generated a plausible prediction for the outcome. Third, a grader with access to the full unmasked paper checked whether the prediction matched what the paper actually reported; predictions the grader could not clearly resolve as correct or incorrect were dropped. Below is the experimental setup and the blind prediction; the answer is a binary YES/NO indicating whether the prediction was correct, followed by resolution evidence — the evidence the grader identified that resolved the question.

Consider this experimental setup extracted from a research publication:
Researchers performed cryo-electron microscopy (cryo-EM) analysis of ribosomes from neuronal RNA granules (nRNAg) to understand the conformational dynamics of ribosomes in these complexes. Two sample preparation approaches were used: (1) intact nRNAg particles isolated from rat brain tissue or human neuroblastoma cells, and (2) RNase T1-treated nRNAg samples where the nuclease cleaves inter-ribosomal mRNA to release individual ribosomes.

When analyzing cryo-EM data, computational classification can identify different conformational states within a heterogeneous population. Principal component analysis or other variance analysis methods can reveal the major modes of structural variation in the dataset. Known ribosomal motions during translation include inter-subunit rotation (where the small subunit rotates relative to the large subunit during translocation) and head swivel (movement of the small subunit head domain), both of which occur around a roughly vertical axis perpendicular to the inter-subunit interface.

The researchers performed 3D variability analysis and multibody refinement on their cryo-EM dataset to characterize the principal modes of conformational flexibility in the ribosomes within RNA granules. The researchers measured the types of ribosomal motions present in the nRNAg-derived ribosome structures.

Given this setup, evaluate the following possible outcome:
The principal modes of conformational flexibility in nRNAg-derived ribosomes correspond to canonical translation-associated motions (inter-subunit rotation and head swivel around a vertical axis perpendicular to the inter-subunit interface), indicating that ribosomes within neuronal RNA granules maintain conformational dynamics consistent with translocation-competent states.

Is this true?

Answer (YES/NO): NO